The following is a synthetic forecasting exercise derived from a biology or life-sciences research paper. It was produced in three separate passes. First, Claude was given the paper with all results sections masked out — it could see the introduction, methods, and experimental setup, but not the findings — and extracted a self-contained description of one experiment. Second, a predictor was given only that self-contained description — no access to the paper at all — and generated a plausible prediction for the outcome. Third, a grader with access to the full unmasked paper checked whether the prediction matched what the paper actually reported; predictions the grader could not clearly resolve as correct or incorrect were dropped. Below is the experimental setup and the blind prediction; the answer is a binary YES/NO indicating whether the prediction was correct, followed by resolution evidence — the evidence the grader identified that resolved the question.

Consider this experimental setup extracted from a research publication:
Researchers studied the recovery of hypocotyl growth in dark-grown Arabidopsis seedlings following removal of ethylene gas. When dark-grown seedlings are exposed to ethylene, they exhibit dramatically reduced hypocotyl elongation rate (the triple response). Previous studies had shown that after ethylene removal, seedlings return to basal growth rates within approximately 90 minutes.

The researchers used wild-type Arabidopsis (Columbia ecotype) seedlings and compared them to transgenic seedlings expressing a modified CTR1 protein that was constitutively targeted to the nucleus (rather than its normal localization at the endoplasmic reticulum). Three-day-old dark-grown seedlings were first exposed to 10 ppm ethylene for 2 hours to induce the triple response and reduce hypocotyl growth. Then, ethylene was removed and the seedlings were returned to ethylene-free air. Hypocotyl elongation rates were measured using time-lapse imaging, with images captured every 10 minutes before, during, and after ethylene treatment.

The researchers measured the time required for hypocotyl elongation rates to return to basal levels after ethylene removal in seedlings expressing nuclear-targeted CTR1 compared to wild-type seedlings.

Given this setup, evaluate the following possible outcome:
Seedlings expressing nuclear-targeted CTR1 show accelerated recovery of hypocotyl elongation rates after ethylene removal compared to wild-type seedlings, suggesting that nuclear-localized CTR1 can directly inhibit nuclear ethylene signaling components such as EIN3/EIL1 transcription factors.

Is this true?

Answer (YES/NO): NO